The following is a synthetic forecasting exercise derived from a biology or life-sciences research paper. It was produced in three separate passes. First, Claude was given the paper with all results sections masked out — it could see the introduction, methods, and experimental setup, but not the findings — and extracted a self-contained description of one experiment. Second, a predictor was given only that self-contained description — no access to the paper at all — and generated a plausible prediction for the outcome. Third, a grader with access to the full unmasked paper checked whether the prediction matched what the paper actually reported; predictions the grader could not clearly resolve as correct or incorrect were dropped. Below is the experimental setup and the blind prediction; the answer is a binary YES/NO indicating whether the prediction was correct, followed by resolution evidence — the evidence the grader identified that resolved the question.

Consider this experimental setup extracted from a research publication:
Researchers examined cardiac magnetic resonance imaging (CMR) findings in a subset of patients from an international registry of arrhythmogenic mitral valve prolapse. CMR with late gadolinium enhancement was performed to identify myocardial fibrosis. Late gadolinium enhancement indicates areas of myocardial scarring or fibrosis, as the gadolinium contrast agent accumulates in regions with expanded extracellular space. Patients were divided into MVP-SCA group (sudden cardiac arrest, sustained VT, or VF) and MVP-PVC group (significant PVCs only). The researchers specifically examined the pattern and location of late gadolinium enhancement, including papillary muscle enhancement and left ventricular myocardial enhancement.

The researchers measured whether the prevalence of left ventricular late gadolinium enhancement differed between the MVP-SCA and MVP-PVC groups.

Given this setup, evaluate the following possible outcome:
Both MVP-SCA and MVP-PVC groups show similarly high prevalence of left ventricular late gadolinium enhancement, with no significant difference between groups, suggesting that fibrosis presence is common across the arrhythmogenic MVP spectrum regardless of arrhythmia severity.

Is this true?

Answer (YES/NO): YES